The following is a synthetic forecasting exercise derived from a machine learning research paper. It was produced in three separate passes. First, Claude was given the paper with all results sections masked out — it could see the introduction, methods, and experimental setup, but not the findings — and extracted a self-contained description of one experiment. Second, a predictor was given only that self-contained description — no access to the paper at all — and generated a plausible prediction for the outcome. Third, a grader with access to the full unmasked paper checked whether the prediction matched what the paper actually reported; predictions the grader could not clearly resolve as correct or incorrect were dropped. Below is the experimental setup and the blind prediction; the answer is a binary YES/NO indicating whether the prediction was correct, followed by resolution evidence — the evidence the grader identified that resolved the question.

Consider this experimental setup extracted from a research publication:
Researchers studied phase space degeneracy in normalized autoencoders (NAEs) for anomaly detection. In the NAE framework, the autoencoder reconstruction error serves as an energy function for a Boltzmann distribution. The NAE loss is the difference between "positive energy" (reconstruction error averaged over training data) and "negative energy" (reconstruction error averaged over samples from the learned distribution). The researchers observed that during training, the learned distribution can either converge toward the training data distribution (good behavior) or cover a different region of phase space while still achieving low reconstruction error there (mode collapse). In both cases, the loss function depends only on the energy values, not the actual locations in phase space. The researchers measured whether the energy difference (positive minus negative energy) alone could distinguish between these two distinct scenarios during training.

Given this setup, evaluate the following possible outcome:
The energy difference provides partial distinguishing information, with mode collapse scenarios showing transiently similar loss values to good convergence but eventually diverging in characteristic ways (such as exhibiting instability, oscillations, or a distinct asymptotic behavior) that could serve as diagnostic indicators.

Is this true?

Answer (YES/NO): NO